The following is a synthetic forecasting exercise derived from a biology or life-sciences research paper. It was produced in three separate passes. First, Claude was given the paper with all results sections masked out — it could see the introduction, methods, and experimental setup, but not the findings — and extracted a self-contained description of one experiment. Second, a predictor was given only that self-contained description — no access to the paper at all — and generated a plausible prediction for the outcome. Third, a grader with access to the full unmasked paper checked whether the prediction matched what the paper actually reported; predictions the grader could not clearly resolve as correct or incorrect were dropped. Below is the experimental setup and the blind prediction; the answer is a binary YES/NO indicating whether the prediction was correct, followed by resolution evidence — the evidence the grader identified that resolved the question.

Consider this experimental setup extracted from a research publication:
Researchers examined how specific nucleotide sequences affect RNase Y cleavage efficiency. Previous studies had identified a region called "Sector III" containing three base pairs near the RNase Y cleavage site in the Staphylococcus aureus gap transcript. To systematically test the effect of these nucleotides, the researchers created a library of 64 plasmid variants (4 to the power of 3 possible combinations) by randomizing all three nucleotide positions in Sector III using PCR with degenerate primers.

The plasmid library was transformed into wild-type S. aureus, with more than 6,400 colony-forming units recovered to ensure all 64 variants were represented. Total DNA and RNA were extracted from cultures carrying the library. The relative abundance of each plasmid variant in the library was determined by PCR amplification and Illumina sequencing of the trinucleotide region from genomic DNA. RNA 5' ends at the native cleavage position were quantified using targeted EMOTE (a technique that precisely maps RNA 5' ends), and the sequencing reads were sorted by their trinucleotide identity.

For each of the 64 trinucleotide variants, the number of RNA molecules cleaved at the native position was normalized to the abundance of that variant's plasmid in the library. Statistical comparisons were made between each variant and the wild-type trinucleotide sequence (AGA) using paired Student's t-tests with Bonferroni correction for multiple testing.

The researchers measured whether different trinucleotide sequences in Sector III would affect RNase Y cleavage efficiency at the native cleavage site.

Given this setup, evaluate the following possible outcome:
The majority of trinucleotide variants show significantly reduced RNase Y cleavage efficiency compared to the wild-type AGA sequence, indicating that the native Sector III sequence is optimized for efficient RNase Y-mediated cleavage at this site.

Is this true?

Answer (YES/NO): NO